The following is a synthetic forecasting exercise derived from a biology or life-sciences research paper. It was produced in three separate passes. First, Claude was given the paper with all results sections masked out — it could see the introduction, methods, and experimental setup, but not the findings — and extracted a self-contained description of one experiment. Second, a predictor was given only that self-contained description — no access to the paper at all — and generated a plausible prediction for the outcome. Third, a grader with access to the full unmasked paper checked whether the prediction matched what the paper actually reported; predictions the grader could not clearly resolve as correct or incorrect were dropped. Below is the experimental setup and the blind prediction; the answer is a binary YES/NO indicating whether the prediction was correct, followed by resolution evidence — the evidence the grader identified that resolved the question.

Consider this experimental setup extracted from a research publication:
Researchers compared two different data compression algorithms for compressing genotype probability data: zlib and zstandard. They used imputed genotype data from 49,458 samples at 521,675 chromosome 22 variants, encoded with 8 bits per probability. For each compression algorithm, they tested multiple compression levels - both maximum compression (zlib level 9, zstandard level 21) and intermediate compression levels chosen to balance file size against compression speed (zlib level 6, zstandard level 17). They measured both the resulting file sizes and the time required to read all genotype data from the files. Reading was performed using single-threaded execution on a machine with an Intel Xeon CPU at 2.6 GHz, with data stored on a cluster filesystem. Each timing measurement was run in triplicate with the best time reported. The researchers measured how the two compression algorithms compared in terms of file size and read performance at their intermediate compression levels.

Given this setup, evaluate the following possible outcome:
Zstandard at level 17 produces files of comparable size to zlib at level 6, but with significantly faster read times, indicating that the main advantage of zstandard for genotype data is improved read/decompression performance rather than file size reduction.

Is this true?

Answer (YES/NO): NO